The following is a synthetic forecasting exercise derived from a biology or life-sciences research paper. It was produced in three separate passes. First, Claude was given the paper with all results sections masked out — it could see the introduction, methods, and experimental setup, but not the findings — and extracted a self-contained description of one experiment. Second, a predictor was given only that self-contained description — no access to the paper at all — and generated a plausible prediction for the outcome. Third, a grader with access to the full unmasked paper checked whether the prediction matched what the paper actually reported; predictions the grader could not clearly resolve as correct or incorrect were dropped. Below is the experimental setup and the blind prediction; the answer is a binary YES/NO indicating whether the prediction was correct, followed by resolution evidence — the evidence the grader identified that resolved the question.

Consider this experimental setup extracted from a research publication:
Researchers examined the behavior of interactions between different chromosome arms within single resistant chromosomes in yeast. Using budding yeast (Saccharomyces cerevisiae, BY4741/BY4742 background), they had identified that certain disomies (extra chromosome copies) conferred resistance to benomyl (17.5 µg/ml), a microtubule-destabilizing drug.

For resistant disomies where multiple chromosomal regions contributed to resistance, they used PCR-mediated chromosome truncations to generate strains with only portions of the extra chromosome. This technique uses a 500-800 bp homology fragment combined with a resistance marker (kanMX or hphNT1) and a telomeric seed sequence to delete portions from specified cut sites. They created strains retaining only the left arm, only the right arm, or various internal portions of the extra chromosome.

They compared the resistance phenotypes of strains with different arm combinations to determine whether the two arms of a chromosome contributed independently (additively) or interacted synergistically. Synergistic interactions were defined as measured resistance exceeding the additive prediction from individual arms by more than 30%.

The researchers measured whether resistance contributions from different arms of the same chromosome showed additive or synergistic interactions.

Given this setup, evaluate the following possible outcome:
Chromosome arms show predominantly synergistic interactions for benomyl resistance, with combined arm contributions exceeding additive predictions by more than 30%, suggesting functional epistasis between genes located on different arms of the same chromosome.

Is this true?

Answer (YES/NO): NO